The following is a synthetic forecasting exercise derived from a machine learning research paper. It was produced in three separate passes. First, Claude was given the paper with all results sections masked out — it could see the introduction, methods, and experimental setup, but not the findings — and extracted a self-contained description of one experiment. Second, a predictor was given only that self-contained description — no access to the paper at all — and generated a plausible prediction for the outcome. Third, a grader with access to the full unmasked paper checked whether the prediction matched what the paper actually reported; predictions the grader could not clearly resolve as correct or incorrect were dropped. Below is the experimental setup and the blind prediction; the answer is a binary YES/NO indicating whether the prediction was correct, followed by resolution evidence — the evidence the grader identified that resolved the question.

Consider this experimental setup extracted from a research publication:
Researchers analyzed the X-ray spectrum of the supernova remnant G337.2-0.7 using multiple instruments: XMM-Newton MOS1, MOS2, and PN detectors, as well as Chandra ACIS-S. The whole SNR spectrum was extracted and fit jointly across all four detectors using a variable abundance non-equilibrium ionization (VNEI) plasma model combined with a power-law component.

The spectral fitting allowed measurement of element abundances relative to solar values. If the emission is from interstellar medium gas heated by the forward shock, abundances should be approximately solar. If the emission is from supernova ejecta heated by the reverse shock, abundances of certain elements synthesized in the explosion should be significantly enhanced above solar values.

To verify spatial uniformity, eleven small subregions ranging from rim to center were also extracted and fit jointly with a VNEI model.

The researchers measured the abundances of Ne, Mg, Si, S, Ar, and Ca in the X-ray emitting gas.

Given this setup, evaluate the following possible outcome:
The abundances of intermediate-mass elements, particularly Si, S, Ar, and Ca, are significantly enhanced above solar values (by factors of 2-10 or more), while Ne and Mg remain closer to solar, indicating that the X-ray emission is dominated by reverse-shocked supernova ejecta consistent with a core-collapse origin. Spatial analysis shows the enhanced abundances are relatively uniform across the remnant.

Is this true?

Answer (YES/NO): NO